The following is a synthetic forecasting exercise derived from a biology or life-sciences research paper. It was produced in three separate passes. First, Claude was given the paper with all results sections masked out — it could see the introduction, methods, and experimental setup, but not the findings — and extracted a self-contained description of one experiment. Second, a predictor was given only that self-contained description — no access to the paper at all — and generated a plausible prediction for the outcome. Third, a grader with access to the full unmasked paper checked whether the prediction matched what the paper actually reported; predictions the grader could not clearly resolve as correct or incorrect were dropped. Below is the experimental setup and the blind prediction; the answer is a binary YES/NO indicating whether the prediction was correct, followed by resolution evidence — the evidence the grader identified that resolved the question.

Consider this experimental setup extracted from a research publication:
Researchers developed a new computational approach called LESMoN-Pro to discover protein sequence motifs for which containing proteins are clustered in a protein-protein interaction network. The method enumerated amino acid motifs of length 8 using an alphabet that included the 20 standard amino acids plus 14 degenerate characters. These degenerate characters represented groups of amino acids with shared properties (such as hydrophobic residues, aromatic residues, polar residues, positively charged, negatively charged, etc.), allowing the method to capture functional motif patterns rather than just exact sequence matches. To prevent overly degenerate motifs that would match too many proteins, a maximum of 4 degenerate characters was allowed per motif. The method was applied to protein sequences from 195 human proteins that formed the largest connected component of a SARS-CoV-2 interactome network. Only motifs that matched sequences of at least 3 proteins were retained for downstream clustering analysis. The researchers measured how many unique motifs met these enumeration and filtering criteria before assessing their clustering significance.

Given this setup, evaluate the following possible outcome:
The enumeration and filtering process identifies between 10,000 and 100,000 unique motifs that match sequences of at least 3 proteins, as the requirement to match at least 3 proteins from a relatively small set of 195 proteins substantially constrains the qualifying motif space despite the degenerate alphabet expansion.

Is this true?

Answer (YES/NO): NO